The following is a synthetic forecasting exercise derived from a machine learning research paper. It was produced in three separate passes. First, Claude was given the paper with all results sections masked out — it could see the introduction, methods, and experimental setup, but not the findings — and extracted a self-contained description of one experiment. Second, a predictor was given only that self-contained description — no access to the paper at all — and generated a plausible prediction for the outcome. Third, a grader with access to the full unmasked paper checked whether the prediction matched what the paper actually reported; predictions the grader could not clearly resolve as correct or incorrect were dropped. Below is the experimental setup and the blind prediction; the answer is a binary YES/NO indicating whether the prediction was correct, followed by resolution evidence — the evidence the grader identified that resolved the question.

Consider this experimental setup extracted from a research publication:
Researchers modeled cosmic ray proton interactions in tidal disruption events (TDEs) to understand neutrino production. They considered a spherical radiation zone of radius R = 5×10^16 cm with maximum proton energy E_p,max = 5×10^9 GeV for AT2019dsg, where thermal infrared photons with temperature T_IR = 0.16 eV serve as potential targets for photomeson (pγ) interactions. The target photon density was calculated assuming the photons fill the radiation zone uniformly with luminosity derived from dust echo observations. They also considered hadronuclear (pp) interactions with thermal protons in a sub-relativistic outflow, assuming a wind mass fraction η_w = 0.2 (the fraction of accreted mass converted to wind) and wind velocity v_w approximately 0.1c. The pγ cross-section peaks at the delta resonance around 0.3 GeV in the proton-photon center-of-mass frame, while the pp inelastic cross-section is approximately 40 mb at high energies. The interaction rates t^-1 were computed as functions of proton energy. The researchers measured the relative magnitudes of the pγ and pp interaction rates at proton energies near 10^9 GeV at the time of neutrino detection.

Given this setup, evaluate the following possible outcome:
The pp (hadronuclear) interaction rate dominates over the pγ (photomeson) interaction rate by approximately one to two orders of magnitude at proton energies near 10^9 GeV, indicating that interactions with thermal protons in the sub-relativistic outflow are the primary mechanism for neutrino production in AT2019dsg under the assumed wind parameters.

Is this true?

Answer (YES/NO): NO